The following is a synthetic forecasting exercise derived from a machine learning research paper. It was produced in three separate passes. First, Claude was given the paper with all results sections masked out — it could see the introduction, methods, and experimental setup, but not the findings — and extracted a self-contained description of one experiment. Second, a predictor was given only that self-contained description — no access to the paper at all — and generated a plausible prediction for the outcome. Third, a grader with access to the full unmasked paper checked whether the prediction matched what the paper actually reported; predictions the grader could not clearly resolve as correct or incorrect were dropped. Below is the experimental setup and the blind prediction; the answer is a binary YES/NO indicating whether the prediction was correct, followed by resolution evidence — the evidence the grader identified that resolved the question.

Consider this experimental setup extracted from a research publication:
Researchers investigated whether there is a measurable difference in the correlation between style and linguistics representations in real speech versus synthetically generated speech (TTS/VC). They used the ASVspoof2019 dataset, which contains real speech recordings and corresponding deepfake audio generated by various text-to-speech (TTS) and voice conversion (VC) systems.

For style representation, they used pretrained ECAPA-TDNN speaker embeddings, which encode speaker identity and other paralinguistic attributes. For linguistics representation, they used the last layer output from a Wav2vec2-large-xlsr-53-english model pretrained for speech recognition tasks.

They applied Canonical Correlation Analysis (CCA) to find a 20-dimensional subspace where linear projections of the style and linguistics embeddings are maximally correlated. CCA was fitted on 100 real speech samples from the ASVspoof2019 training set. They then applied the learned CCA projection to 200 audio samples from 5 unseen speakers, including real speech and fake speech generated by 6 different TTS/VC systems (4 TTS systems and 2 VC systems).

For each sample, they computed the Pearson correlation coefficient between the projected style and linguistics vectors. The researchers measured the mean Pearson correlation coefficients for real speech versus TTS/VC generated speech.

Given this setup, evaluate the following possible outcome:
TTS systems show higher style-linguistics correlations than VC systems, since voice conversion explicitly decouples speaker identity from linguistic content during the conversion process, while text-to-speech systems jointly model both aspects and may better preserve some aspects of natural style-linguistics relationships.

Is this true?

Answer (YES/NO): NO